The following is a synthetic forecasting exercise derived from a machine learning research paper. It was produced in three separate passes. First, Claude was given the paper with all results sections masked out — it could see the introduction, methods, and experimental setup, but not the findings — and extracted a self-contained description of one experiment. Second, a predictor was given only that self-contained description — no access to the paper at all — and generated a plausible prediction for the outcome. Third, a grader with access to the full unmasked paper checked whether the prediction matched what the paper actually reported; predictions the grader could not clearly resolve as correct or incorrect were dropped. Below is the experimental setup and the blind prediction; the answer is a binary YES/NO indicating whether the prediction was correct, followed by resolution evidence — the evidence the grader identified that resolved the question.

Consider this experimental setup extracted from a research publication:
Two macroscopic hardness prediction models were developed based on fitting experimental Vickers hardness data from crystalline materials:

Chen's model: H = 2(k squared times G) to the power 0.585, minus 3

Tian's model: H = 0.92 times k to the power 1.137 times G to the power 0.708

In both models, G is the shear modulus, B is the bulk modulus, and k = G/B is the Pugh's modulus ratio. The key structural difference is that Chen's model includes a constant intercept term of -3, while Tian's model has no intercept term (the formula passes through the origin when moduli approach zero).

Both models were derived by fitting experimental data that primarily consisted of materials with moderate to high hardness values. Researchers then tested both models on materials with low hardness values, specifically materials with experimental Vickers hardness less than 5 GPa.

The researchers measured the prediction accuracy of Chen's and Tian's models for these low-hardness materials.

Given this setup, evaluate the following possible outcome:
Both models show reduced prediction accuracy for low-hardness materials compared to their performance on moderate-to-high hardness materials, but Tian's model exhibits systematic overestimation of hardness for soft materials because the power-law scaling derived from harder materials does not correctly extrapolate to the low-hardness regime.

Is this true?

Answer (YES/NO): NO